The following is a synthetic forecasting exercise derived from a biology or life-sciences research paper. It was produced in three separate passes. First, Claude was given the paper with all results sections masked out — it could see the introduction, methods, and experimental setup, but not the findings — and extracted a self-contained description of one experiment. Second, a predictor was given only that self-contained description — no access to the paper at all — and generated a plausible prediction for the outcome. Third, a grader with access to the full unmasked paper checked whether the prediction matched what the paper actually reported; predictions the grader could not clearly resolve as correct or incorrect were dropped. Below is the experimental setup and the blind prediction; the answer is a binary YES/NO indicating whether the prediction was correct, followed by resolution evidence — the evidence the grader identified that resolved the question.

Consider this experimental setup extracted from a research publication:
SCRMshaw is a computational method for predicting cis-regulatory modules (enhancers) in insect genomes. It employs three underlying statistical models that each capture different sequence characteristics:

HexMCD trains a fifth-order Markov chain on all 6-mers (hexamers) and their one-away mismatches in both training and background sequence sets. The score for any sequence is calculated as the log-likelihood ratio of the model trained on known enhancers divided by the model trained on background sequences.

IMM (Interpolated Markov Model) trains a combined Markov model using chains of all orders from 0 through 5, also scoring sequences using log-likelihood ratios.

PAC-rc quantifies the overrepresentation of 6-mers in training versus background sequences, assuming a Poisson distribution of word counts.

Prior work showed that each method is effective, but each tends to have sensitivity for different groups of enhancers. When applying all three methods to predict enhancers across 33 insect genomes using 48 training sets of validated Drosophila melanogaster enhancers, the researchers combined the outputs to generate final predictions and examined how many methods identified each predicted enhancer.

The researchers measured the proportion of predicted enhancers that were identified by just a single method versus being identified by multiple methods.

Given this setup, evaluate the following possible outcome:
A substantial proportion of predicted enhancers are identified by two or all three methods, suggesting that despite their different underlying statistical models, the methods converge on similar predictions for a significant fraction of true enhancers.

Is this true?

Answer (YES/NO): NO